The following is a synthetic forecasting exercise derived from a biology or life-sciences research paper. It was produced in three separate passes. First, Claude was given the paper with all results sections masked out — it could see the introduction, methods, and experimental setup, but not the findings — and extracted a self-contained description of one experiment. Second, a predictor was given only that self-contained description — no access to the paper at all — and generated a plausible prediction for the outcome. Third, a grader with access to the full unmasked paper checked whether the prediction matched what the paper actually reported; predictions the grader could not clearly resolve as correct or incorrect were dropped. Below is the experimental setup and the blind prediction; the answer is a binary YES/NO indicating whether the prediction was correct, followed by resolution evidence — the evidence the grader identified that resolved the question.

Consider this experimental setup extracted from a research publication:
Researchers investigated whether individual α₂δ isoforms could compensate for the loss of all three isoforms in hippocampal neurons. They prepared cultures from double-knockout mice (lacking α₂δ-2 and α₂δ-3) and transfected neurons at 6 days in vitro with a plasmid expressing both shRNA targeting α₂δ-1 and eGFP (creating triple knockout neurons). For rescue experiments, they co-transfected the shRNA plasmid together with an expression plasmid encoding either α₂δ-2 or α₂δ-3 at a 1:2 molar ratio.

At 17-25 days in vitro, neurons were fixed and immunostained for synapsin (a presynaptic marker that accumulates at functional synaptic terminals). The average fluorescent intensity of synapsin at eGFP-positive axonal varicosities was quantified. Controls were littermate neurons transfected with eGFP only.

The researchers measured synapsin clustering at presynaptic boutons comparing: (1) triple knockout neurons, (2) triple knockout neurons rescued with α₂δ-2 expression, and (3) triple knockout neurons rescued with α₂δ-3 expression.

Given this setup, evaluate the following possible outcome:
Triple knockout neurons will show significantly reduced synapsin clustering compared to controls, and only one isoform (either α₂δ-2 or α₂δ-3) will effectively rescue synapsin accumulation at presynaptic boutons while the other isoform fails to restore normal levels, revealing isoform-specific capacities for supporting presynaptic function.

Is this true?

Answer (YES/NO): NO